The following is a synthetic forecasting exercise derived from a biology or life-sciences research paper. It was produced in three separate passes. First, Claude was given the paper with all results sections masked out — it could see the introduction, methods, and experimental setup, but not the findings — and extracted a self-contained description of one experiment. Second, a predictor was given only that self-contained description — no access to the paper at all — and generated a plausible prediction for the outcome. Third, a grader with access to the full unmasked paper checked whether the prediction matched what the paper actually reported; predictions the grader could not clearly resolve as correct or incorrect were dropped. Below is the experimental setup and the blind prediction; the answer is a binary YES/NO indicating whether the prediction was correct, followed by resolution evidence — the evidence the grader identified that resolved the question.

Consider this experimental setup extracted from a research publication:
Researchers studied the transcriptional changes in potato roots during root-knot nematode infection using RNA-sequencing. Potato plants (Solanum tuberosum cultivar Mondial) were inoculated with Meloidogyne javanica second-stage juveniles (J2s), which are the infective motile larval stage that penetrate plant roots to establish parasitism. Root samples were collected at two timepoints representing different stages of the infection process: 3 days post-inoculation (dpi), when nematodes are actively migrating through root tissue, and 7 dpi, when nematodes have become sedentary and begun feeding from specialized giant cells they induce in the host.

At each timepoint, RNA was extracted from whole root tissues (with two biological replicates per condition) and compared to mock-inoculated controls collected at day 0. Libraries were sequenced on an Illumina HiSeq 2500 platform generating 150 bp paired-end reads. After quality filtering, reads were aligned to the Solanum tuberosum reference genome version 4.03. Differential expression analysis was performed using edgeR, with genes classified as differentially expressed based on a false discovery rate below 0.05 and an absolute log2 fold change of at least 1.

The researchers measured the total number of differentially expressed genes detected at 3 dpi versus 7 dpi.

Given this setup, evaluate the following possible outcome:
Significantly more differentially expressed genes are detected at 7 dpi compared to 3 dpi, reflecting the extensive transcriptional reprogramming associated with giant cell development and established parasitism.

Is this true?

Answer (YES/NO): NO